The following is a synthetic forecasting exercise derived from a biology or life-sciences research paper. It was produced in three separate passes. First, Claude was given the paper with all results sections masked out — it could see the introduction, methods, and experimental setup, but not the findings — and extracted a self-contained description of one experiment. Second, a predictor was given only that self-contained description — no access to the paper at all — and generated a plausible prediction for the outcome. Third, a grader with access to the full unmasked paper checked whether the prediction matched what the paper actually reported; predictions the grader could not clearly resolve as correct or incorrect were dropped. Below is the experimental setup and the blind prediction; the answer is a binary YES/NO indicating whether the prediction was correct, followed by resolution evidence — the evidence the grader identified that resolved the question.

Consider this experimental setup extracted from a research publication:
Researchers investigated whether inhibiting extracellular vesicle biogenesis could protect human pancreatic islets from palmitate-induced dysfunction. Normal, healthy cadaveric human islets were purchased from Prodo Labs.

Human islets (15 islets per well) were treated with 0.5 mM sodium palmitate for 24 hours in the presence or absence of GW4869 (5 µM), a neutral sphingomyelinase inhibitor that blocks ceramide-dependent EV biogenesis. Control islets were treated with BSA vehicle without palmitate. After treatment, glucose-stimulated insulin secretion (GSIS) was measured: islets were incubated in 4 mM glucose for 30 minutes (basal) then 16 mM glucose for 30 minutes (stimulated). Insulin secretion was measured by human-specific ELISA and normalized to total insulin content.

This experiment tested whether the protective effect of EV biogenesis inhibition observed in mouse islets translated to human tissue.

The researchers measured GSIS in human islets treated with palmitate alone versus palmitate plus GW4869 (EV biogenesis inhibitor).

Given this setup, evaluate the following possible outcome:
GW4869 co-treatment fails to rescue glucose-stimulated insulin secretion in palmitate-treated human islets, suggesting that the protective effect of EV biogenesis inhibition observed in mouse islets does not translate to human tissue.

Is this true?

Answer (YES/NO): NO